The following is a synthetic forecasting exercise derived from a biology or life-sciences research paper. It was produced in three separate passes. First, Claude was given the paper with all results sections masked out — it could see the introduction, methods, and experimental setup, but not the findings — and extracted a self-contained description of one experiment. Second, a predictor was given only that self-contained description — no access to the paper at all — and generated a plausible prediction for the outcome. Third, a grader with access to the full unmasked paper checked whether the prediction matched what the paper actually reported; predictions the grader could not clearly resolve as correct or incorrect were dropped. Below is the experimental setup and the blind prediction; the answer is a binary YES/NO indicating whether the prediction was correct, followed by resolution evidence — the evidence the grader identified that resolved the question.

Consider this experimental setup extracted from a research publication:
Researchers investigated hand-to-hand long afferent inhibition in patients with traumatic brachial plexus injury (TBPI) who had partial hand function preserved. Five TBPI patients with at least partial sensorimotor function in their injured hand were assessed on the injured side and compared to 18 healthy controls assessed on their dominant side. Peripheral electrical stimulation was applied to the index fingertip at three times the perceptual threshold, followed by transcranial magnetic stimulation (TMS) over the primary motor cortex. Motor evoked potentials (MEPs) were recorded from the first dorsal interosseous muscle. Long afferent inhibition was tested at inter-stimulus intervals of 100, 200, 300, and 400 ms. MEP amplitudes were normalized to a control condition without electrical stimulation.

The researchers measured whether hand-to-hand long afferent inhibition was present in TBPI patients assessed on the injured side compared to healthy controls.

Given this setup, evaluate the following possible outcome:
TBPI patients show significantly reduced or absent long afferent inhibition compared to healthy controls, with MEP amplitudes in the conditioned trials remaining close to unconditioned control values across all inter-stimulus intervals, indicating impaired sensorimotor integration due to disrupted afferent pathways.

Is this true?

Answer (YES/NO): NO